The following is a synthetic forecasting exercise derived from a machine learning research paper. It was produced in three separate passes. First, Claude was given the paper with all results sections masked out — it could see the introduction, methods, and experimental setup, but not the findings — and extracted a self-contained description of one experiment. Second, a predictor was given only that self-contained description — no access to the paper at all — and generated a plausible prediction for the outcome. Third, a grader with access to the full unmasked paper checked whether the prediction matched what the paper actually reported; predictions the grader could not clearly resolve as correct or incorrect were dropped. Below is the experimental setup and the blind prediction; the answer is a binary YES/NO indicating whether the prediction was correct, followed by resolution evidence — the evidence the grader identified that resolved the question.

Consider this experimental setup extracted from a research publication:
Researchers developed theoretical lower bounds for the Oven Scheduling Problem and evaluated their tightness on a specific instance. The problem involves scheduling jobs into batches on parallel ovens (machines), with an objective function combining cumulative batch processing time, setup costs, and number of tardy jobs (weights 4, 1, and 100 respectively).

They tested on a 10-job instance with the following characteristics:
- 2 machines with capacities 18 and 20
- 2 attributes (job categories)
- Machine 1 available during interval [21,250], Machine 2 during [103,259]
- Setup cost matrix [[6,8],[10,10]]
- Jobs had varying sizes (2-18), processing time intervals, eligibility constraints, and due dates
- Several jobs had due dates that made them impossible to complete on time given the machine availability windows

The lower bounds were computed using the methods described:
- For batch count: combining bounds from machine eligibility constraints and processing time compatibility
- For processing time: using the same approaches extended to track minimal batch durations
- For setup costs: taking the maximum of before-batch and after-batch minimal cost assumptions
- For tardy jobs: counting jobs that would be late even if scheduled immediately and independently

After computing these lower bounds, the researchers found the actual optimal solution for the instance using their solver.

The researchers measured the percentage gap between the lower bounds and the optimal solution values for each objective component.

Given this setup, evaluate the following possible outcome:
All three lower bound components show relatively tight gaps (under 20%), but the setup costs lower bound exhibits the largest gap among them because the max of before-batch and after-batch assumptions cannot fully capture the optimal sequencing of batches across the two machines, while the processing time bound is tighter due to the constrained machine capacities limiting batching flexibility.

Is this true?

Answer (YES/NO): NO